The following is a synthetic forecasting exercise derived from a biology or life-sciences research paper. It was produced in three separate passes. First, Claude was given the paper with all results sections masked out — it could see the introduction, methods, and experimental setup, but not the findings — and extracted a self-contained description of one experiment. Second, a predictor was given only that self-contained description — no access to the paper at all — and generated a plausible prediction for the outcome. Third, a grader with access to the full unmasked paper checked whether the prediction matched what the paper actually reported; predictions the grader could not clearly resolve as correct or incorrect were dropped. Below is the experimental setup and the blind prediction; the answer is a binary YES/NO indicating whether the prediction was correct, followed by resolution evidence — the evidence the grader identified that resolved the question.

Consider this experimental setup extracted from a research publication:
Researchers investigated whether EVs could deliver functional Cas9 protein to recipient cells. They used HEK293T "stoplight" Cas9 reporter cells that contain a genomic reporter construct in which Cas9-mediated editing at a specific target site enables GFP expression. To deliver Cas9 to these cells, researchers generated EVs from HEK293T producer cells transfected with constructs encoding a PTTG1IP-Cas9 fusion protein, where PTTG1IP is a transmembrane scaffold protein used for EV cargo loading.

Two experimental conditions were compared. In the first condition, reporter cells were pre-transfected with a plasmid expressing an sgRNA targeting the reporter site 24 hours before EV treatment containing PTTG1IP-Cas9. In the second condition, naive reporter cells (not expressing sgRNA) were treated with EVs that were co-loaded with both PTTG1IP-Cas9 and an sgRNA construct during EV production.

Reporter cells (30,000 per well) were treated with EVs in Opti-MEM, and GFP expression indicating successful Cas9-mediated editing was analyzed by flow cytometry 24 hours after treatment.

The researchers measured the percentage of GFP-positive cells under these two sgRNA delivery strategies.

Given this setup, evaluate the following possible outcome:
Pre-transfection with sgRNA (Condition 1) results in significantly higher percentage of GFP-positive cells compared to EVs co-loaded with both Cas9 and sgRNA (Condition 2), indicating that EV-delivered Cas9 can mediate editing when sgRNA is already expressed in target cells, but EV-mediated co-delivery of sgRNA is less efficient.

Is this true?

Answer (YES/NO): YES